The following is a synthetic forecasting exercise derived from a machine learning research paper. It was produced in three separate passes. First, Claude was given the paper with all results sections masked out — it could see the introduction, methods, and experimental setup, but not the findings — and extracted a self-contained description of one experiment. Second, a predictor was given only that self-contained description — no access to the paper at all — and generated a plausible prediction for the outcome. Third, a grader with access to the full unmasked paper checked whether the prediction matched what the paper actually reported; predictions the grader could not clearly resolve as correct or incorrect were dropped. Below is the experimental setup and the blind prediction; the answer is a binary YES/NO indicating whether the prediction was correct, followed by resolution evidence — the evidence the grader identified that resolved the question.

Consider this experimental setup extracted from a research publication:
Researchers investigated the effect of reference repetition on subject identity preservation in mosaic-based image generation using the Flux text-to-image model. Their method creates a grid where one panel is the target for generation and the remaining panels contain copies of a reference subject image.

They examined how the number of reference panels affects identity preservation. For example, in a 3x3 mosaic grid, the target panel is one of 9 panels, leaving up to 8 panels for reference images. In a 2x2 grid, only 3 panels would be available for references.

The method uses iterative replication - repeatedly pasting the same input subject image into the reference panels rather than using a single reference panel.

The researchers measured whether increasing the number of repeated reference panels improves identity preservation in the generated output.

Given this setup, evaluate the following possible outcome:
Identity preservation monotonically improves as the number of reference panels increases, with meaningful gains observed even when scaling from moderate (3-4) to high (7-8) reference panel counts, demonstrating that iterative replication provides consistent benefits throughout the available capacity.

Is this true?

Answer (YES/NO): YES